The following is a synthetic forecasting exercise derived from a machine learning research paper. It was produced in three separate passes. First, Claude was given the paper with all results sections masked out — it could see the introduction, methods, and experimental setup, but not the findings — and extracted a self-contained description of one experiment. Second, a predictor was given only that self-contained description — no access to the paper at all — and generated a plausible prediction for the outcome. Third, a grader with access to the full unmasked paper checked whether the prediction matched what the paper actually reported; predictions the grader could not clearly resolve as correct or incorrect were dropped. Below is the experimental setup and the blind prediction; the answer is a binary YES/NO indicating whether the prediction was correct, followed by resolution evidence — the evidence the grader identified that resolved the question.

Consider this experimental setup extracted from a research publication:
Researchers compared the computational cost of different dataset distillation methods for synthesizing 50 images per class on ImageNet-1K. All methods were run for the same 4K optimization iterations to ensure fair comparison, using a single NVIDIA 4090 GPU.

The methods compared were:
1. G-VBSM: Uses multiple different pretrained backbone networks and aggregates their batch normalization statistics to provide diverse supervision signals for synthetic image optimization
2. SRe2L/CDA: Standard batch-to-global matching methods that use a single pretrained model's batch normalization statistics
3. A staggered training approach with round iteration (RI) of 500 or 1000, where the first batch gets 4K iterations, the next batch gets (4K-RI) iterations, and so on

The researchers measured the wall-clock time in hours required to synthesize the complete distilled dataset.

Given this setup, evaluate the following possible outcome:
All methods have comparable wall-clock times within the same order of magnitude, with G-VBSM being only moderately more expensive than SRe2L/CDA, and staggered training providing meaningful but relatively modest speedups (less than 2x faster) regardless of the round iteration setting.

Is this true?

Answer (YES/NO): NO